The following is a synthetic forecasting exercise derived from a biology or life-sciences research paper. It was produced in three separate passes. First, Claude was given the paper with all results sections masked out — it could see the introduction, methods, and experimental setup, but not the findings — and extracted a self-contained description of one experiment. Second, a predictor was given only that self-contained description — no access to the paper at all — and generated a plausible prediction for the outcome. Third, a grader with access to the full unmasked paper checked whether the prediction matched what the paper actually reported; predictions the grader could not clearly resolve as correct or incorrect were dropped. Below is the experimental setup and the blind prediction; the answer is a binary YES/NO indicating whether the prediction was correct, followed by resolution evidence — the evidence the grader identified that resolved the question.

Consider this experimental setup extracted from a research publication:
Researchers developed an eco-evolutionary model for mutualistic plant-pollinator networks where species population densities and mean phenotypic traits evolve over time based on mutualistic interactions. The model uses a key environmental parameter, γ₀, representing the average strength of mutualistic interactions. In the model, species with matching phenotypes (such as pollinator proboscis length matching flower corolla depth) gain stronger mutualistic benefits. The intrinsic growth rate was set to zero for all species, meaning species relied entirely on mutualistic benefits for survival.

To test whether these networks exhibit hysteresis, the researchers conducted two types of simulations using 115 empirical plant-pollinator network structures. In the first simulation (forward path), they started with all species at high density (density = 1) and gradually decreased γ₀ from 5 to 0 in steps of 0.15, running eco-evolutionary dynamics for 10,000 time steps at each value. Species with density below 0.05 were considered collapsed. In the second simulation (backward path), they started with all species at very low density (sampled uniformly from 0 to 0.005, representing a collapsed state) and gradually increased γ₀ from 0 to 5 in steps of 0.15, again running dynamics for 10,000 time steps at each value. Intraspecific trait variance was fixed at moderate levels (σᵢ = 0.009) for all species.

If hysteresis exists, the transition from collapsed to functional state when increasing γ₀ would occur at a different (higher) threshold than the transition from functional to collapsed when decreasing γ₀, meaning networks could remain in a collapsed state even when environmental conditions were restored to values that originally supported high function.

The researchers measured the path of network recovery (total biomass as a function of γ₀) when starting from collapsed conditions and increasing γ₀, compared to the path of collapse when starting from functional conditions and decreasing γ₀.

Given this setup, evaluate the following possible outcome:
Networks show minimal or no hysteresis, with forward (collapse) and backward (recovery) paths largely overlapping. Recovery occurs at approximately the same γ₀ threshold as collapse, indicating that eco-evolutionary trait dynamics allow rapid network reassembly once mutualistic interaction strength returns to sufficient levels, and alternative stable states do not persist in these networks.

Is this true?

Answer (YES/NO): NO